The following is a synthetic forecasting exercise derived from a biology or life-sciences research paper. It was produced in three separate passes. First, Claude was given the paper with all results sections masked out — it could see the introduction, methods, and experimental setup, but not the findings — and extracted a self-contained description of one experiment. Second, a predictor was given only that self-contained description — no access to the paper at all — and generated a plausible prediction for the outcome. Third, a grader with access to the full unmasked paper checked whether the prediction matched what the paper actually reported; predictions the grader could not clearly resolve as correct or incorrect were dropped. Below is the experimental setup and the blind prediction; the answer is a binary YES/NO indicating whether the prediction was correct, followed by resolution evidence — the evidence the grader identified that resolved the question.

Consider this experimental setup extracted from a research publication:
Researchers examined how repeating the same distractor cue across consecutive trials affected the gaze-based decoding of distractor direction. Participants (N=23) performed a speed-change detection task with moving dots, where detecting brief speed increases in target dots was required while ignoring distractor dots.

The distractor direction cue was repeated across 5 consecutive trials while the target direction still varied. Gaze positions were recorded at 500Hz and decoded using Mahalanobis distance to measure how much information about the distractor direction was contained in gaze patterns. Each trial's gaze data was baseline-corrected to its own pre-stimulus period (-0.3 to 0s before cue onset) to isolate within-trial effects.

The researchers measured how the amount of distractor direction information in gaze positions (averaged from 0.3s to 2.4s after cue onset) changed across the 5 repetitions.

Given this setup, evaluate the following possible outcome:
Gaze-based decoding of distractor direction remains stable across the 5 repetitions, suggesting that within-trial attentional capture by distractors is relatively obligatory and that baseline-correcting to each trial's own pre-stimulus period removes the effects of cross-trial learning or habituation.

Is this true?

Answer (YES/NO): NO